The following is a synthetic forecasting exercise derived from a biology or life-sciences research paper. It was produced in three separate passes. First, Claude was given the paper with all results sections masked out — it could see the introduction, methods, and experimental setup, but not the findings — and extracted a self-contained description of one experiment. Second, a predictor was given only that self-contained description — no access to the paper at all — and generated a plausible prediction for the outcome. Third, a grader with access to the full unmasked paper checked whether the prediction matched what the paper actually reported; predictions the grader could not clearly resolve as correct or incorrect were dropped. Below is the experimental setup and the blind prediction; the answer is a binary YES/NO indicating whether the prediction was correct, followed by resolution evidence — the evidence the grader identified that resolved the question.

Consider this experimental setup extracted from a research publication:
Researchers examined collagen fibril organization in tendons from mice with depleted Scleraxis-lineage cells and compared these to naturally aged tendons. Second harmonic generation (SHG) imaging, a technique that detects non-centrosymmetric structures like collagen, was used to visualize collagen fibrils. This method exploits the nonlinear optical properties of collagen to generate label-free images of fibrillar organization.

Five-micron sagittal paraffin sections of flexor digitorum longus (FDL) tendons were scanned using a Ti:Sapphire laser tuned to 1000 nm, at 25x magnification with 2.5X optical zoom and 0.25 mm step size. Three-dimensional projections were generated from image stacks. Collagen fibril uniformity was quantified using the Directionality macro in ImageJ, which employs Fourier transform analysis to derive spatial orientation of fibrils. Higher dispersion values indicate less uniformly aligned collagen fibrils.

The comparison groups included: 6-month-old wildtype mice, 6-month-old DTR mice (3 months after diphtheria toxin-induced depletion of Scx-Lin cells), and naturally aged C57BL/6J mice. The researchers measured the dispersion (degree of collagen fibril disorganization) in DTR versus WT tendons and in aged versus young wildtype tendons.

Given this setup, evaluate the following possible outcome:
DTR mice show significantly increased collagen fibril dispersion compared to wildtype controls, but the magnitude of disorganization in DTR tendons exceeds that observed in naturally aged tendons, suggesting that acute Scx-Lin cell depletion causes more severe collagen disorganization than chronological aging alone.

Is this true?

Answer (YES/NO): NO